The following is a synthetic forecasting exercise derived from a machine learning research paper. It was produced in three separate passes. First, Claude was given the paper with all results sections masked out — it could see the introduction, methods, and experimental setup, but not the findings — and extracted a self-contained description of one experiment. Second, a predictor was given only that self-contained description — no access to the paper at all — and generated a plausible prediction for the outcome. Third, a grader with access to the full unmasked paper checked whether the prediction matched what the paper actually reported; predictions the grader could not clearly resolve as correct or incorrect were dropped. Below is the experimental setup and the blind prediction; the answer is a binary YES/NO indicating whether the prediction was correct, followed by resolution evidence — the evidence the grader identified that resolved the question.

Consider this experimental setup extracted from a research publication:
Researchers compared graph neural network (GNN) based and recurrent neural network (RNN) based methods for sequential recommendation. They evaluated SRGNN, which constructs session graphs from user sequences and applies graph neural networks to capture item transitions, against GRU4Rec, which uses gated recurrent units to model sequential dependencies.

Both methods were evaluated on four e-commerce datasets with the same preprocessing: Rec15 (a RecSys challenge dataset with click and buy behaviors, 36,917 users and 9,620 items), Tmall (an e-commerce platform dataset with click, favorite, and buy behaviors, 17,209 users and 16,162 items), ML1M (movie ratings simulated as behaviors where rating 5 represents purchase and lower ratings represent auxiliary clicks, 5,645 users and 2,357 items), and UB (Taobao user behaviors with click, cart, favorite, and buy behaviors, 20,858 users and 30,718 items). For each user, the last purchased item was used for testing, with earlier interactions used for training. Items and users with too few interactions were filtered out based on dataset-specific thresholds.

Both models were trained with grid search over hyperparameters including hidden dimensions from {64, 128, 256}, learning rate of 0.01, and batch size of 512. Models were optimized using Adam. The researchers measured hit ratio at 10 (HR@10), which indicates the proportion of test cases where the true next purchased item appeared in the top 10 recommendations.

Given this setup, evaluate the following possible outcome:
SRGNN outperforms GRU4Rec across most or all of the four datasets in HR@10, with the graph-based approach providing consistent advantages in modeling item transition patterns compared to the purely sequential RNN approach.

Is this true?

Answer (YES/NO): NO